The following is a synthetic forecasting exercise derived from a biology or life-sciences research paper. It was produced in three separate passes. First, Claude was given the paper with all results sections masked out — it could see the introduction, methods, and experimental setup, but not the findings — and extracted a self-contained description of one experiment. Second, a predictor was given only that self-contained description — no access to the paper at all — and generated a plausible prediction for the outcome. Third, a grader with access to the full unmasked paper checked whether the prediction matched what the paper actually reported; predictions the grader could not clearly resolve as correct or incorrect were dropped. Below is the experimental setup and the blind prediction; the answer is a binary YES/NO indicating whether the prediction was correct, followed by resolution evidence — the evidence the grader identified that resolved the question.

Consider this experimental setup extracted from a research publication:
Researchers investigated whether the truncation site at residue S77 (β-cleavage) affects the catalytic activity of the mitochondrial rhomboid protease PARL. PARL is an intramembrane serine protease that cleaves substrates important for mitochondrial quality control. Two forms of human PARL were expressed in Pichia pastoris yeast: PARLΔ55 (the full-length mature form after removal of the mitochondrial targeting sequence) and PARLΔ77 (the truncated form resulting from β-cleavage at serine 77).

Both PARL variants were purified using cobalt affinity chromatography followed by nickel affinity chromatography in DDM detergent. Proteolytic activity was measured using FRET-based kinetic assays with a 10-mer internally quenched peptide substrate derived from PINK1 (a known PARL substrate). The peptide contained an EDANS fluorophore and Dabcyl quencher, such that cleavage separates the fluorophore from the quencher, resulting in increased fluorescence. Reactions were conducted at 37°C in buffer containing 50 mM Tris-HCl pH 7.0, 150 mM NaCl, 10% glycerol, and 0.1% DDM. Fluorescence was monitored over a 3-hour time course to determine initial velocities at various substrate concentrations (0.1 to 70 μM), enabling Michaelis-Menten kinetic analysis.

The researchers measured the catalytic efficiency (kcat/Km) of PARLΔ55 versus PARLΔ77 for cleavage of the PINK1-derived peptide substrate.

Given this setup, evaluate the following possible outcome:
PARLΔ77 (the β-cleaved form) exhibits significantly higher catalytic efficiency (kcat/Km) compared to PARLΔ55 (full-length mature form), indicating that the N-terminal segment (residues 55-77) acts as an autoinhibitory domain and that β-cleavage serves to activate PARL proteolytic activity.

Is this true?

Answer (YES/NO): NO